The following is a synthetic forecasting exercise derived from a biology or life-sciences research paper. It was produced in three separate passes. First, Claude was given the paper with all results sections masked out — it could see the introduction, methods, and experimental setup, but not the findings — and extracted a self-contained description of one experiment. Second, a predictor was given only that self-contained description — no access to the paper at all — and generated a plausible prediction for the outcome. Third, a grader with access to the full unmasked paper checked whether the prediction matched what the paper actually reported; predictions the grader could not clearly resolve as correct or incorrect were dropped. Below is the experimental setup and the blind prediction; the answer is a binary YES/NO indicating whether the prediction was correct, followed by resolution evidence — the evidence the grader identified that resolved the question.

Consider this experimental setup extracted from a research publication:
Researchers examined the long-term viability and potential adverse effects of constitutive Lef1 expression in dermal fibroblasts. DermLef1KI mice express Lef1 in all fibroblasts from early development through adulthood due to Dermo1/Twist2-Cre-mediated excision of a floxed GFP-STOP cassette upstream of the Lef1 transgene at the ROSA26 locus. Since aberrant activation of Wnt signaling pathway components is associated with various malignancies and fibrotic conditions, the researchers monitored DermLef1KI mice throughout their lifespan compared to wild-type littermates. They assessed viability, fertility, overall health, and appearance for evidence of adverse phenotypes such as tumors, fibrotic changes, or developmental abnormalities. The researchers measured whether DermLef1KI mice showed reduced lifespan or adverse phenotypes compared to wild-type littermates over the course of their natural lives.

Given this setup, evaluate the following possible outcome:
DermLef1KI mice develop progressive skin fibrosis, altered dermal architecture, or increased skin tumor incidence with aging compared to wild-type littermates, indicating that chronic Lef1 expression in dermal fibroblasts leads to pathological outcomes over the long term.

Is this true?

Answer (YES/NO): NO